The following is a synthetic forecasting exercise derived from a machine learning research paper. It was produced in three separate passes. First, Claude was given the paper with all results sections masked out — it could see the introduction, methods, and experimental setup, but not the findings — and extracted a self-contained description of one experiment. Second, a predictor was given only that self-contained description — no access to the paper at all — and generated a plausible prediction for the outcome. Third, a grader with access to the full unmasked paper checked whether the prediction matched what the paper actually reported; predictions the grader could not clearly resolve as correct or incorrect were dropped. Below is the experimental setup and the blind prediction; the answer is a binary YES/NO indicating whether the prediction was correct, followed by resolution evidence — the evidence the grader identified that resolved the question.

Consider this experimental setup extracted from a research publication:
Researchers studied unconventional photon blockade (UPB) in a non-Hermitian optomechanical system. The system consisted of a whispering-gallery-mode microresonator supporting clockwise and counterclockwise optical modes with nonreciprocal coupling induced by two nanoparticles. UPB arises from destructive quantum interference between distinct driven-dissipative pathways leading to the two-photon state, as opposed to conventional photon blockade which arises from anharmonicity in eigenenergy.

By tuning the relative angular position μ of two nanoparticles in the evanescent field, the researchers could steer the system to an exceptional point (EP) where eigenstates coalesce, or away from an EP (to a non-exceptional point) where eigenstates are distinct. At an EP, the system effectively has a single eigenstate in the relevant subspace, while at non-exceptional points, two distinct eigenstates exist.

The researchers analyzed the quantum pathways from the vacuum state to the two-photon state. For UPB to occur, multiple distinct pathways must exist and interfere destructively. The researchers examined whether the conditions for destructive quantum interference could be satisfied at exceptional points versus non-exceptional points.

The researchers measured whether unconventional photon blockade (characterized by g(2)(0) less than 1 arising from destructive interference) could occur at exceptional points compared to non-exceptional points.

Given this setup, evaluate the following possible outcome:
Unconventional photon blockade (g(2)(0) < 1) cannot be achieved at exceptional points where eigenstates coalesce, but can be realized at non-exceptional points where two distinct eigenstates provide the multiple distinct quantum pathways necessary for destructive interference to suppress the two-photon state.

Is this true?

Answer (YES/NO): YES